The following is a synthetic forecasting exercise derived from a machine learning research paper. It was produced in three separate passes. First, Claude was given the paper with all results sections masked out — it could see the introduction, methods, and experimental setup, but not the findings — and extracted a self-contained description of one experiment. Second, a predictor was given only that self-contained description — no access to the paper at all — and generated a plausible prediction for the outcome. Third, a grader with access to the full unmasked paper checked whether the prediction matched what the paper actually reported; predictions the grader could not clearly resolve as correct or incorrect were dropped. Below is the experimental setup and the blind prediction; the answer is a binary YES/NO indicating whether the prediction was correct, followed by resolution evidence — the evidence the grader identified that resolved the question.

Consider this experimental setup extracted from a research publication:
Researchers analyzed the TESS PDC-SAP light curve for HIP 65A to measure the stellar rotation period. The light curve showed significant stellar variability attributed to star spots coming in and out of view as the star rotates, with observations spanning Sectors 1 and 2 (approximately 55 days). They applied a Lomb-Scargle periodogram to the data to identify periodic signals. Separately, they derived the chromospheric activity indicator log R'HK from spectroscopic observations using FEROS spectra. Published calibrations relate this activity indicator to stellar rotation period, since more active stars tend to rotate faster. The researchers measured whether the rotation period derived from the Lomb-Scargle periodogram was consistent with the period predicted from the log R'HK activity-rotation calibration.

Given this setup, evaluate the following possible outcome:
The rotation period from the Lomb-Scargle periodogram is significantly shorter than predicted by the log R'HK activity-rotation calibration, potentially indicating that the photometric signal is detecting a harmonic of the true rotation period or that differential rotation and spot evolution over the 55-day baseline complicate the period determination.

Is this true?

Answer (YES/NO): NO